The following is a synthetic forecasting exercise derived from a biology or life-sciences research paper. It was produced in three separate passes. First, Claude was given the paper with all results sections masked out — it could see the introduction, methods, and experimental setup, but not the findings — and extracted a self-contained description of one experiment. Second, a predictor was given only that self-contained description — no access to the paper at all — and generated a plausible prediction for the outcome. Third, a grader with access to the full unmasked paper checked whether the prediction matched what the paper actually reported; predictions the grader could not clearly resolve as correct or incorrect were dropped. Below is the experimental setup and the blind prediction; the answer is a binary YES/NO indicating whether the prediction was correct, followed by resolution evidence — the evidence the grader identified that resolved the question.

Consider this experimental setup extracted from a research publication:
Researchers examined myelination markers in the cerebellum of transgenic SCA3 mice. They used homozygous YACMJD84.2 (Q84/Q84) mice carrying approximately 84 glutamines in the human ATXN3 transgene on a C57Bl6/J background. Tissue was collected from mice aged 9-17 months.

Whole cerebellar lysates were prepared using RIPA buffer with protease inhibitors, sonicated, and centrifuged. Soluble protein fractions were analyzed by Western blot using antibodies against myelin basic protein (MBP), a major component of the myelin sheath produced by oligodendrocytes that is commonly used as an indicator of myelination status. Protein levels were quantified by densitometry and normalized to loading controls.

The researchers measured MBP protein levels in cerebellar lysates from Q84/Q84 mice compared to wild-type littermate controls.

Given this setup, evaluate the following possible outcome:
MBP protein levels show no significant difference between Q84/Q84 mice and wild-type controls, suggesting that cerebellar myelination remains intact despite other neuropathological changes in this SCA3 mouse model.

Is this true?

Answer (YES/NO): NO